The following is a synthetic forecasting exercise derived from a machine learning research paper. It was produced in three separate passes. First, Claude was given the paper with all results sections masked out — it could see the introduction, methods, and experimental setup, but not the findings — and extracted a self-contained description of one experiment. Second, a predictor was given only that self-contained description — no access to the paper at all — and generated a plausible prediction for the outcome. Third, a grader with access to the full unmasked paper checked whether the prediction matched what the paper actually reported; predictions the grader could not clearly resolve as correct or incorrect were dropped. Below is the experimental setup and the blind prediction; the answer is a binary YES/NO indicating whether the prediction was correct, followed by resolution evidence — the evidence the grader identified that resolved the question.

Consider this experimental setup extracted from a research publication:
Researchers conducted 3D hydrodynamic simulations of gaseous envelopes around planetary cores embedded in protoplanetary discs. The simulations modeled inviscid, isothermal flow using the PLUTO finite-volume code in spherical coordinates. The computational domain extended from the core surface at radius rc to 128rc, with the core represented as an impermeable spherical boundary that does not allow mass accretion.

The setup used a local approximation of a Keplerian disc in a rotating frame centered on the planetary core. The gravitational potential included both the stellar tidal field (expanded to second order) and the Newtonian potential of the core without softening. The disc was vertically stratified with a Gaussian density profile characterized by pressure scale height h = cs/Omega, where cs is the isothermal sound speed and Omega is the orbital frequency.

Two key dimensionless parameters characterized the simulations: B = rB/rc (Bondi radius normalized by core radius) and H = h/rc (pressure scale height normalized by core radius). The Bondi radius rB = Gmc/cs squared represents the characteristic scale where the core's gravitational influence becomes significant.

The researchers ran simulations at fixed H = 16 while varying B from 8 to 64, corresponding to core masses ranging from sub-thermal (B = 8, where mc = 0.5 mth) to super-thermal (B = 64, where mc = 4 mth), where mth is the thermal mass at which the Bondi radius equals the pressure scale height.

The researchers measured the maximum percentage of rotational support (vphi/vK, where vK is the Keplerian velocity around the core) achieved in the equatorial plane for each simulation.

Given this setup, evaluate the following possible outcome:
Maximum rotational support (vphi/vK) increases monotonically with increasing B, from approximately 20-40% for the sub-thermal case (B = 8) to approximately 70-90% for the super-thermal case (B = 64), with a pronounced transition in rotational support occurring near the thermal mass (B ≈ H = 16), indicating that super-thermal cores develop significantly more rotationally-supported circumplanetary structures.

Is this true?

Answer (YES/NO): NO